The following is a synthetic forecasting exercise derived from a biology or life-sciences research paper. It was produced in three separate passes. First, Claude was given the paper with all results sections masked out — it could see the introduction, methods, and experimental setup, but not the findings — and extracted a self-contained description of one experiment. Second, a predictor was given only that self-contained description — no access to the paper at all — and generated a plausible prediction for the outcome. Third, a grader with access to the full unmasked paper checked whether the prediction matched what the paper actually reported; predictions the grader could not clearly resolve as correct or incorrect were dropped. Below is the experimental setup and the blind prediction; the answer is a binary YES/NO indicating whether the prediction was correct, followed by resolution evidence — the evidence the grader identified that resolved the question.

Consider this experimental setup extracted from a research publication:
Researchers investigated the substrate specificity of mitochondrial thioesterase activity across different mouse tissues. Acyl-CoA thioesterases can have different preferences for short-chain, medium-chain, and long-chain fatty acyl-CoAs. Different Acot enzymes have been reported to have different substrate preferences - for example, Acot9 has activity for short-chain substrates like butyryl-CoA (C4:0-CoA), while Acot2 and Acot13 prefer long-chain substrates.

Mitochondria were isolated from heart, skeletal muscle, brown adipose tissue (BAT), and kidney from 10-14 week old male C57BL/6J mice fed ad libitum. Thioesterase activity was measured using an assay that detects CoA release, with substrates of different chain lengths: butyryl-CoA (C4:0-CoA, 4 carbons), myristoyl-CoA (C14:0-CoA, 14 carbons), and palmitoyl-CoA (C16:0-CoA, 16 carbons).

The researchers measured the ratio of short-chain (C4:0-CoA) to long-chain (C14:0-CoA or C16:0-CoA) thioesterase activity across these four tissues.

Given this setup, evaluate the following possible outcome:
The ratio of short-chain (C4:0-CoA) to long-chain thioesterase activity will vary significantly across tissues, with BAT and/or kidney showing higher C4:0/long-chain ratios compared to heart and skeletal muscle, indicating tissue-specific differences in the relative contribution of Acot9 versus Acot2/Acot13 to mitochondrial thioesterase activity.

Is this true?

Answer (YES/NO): YES